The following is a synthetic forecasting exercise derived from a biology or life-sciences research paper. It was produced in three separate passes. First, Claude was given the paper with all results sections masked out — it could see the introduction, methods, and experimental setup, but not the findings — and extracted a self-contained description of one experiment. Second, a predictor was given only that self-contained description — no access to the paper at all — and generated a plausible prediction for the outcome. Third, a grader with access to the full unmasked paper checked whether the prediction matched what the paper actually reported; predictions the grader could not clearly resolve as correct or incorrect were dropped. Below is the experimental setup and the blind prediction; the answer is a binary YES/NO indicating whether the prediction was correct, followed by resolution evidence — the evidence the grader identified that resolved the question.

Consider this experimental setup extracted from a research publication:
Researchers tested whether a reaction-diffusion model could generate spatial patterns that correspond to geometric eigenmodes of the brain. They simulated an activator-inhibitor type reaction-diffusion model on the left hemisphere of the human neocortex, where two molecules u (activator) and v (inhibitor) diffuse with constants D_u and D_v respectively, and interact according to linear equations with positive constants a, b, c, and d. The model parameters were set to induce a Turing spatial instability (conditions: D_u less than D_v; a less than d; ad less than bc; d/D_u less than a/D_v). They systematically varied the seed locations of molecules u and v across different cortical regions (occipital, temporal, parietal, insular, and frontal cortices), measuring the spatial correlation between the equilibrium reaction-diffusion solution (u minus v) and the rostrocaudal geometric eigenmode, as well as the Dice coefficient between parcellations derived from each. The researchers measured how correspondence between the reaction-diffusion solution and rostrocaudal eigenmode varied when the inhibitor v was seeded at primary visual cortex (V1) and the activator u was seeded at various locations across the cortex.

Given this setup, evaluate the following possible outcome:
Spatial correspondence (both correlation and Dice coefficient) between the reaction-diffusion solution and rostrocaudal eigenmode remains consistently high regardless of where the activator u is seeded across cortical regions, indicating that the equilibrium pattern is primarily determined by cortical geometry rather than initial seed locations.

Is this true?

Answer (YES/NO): YES